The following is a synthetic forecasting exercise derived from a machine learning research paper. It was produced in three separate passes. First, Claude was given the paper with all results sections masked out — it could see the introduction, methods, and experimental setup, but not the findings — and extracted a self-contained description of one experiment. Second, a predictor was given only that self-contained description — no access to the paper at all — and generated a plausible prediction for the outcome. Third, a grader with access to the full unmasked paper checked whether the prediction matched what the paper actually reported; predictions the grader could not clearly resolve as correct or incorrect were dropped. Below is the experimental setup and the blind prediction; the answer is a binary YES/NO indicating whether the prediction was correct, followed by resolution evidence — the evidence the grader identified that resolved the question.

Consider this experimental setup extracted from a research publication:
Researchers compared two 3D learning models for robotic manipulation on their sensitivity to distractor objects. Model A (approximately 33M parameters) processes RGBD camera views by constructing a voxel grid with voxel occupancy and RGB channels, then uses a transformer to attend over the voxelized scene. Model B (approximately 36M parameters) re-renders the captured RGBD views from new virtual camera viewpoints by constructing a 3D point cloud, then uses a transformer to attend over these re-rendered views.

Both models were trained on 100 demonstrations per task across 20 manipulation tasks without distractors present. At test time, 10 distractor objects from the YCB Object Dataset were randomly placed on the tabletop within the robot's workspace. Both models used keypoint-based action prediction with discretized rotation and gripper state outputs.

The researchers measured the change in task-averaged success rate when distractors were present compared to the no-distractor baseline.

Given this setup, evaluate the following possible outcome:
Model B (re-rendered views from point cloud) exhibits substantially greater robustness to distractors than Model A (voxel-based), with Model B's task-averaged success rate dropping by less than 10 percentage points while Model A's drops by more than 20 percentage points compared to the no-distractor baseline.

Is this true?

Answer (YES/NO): NO